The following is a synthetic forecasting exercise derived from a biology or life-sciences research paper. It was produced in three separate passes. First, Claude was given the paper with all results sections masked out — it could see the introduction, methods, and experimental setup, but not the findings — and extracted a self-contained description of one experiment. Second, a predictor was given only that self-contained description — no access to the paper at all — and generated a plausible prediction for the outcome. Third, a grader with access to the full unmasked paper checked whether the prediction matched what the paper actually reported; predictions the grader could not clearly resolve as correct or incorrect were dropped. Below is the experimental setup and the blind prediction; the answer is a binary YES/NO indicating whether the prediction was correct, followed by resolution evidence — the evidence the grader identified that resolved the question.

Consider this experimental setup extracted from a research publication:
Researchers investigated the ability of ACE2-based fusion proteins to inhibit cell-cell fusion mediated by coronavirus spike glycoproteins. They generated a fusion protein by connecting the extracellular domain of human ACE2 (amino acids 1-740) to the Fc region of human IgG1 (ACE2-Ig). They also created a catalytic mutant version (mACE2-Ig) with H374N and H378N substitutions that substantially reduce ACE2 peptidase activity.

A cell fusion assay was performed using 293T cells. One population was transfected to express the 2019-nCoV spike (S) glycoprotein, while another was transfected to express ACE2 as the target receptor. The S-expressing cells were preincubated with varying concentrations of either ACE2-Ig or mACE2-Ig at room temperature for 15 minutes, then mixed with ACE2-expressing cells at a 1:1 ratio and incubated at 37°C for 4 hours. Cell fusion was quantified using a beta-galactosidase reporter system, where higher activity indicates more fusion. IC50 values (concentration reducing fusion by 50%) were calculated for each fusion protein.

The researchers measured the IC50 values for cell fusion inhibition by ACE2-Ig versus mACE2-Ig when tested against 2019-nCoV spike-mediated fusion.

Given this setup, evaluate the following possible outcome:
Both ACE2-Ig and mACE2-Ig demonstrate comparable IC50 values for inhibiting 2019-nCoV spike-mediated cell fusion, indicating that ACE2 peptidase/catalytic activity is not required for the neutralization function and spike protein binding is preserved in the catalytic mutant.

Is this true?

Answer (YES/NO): YES